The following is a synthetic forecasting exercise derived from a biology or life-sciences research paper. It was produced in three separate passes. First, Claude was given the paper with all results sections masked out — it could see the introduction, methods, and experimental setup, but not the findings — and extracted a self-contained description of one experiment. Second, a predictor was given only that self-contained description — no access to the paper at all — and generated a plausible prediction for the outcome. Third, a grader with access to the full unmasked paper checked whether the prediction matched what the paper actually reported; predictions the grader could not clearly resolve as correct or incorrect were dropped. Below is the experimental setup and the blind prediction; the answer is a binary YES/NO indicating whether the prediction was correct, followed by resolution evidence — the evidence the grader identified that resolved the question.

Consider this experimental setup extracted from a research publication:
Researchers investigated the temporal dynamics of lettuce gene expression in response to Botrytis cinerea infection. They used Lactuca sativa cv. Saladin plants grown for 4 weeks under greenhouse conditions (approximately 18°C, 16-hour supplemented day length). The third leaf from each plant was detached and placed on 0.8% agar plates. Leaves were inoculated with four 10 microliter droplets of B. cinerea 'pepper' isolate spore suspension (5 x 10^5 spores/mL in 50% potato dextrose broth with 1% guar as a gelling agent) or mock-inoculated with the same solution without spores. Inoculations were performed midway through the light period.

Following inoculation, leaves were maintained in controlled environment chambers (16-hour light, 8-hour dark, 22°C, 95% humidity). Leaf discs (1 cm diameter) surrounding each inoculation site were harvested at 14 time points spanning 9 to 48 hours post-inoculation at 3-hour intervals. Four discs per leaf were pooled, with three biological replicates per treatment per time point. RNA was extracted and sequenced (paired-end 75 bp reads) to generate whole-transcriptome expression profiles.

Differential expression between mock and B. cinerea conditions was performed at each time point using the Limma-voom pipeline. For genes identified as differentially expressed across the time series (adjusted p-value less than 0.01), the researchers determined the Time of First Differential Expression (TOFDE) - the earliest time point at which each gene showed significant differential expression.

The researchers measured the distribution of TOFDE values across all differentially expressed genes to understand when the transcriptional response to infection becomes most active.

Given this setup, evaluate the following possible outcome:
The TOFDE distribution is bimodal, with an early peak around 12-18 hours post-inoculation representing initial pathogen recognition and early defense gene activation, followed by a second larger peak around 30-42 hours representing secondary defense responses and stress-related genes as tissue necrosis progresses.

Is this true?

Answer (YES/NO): NO